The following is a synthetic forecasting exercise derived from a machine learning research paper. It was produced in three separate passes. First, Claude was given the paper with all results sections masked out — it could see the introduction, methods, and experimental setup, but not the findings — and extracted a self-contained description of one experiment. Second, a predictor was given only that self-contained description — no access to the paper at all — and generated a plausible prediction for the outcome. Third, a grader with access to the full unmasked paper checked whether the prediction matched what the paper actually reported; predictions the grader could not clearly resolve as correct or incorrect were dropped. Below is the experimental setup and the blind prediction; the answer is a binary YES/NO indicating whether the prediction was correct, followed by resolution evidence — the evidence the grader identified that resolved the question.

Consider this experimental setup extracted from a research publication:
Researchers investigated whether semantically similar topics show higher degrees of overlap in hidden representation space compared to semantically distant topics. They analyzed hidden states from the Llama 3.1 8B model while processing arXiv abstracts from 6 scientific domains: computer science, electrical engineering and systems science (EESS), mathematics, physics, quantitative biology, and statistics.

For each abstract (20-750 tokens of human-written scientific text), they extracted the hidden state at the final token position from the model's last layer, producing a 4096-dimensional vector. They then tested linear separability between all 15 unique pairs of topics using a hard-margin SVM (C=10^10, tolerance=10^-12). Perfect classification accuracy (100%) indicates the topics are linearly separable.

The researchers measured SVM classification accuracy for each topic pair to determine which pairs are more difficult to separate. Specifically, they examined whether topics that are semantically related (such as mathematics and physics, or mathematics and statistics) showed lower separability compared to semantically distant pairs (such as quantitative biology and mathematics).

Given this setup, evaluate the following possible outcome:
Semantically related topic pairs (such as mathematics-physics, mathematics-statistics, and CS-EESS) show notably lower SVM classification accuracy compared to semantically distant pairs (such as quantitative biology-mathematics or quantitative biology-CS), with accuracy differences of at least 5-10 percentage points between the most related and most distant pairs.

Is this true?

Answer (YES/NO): NO